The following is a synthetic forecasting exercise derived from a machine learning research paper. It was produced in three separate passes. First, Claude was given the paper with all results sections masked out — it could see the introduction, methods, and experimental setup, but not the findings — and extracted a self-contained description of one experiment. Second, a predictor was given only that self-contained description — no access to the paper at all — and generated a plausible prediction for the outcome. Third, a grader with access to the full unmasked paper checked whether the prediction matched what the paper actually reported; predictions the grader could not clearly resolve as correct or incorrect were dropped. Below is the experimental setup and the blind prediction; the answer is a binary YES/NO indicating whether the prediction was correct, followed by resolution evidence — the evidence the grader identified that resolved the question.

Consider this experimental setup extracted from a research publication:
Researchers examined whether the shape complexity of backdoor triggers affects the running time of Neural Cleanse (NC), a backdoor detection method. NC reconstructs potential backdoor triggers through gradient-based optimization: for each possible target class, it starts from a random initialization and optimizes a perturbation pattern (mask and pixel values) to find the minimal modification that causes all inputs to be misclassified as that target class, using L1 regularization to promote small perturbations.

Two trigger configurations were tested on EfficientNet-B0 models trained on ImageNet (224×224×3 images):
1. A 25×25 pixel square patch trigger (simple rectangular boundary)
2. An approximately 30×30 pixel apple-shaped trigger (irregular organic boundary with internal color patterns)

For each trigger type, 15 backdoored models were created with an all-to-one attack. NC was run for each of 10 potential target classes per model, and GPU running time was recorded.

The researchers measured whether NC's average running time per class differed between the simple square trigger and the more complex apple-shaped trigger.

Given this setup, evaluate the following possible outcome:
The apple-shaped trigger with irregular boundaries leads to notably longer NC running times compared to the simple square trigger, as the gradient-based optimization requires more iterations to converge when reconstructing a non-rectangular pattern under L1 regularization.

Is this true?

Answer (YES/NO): NO